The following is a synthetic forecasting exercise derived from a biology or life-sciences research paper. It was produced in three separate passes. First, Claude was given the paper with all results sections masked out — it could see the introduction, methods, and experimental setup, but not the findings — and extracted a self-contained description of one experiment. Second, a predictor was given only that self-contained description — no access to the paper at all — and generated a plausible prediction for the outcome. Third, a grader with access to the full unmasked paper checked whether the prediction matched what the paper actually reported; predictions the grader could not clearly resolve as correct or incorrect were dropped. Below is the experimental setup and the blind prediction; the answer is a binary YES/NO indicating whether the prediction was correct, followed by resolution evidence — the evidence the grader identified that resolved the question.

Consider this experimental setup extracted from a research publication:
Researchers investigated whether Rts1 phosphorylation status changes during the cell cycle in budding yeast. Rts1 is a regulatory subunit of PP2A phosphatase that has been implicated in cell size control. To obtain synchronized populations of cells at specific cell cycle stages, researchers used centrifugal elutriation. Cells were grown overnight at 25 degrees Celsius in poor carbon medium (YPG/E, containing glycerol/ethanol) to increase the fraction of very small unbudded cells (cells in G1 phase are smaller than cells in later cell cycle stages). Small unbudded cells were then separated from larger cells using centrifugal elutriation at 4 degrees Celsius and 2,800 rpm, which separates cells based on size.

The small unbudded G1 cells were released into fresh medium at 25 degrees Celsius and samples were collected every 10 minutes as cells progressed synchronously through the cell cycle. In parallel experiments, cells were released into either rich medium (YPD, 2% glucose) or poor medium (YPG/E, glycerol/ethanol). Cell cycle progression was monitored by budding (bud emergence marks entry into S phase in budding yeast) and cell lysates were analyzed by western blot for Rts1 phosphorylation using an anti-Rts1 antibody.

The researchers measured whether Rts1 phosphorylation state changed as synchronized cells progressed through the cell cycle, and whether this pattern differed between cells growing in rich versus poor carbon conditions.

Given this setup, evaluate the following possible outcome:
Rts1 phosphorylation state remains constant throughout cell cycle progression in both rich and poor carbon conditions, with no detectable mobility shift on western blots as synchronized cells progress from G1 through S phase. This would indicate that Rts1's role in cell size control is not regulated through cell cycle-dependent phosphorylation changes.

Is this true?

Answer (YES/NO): NO